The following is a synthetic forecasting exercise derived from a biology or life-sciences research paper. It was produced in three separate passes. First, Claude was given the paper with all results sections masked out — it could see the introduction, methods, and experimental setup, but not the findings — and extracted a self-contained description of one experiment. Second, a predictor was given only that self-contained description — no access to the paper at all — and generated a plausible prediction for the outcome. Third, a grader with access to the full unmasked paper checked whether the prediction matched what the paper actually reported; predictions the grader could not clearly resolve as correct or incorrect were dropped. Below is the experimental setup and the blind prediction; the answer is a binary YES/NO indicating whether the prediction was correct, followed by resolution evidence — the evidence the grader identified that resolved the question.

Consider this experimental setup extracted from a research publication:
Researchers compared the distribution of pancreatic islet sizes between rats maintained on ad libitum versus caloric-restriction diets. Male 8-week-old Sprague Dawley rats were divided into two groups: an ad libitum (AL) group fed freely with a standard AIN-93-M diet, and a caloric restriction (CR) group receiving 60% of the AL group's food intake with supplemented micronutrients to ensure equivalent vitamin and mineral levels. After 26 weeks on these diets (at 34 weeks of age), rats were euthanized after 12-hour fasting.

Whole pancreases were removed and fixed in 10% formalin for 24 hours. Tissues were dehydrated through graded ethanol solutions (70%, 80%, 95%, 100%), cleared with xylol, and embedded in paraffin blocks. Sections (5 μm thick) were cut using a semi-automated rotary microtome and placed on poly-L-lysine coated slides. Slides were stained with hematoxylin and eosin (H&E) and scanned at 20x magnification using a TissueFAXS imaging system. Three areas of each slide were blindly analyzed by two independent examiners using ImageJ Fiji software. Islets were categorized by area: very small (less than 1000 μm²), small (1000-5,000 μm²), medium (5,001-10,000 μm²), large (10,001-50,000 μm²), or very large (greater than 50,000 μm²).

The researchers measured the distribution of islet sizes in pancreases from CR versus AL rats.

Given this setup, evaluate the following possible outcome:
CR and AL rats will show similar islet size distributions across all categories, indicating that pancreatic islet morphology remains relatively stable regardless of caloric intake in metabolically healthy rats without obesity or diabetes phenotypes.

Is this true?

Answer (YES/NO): NO